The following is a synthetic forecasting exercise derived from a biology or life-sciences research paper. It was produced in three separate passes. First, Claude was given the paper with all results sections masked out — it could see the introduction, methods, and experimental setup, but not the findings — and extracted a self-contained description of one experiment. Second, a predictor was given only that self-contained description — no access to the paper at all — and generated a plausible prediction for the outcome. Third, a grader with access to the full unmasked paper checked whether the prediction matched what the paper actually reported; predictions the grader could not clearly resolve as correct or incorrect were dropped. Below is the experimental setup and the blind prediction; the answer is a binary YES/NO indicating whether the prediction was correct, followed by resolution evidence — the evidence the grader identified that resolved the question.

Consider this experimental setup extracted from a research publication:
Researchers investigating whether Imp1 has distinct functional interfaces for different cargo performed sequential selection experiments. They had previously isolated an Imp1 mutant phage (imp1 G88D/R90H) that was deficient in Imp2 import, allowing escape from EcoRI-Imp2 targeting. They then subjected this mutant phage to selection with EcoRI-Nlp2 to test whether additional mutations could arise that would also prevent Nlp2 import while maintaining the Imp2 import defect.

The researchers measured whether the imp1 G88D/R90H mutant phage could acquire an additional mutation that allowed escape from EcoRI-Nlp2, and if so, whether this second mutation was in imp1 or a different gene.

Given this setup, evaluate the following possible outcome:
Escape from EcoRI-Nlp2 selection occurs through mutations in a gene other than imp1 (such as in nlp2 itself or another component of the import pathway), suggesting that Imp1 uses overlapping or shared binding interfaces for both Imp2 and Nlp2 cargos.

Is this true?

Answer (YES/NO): NO